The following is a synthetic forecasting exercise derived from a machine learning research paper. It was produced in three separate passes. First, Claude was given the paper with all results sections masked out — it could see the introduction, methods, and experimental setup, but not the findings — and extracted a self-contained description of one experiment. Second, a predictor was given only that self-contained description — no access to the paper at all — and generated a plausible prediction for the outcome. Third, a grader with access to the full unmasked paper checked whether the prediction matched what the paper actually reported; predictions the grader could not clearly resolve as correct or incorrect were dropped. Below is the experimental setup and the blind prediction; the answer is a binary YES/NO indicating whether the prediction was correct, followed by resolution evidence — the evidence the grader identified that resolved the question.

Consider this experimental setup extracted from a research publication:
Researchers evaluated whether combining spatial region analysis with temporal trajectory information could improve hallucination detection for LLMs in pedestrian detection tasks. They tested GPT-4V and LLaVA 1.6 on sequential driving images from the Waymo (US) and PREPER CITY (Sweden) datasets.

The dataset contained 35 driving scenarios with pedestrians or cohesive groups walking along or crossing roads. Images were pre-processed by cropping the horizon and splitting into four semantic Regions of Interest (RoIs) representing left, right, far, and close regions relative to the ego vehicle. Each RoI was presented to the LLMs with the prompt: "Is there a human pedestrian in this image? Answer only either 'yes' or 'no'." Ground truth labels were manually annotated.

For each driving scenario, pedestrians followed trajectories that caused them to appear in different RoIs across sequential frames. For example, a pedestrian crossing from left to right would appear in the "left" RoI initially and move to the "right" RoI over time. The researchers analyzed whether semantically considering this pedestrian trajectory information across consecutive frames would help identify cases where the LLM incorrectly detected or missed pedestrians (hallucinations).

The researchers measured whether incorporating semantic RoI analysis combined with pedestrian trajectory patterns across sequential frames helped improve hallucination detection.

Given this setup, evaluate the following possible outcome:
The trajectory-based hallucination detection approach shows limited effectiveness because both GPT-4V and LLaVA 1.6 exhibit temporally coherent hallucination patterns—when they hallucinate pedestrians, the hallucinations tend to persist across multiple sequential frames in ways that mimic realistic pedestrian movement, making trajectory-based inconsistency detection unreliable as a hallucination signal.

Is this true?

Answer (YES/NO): NO